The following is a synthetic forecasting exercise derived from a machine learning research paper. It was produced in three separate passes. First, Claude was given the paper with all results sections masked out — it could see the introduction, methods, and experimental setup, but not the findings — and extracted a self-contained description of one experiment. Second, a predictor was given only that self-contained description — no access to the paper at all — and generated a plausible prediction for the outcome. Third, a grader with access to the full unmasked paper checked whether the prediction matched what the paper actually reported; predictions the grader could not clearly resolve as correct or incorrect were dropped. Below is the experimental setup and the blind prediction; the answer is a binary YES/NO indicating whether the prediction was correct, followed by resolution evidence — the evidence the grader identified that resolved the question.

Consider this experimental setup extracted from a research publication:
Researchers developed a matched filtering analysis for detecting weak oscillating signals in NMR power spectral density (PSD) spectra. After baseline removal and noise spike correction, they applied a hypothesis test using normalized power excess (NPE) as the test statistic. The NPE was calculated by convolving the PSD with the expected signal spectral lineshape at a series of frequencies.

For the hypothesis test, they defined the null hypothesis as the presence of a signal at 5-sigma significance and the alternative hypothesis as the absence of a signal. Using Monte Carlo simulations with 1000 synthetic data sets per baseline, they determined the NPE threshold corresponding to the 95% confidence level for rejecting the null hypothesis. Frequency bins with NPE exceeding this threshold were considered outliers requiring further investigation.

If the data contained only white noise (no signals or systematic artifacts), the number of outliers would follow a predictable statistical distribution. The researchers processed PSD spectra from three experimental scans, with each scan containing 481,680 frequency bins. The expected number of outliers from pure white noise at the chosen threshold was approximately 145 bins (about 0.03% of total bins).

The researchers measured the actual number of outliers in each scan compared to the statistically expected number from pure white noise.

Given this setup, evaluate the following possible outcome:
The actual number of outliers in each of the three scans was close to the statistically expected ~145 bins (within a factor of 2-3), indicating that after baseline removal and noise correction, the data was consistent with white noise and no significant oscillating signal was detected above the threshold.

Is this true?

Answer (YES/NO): NO